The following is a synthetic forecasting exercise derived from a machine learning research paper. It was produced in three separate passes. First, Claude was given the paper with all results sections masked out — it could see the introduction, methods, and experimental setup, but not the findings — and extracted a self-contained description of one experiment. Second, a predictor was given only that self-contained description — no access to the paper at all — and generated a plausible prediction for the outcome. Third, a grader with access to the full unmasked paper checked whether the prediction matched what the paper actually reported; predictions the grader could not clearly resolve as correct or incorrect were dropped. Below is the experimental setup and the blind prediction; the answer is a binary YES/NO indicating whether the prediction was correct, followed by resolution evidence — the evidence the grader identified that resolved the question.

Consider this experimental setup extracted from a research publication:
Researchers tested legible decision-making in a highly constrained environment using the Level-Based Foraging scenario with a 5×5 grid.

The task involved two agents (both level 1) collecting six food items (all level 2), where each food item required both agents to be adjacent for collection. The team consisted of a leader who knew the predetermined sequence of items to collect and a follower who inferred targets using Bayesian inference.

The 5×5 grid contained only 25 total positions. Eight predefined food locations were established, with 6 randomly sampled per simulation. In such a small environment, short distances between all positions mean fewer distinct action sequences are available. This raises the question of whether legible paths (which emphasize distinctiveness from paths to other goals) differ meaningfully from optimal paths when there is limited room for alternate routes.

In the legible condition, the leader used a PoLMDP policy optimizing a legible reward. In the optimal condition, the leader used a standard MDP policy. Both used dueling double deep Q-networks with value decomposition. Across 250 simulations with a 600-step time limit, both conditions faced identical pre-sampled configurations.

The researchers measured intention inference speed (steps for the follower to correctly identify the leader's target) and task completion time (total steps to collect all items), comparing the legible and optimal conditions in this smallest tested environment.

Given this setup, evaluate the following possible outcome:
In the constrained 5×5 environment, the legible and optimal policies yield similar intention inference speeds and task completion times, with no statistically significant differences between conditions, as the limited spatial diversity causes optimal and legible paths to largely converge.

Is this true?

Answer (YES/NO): YES